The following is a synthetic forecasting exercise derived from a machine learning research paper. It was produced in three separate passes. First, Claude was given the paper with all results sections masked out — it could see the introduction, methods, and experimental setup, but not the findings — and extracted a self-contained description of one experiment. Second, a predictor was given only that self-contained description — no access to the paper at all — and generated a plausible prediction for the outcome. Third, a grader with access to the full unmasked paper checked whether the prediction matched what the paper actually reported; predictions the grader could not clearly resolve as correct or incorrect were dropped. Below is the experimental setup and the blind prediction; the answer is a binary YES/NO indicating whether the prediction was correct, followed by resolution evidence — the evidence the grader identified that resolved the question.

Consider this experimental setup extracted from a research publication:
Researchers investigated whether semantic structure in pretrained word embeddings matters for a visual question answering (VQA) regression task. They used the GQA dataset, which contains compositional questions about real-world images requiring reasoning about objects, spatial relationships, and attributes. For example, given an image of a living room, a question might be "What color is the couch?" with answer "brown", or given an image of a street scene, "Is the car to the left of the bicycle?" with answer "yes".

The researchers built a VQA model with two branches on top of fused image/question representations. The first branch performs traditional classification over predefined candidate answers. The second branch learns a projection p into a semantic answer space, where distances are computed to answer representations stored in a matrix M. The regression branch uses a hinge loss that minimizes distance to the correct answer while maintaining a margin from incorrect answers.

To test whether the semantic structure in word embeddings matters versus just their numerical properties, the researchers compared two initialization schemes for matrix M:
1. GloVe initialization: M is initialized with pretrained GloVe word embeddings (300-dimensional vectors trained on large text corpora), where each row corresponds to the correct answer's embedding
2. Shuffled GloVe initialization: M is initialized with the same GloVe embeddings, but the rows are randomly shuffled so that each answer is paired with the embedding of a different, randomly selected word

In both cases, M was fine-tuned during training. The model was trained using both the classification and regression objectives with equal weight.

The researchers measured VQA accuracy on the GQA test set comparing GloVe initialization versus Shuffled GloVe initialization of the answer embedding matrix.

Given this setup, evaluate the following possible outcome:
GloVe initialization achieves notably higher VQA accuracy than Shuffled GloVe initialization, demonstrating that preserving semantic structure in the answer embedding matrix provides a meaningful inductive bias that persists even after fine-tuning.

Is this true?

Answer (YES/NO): YES